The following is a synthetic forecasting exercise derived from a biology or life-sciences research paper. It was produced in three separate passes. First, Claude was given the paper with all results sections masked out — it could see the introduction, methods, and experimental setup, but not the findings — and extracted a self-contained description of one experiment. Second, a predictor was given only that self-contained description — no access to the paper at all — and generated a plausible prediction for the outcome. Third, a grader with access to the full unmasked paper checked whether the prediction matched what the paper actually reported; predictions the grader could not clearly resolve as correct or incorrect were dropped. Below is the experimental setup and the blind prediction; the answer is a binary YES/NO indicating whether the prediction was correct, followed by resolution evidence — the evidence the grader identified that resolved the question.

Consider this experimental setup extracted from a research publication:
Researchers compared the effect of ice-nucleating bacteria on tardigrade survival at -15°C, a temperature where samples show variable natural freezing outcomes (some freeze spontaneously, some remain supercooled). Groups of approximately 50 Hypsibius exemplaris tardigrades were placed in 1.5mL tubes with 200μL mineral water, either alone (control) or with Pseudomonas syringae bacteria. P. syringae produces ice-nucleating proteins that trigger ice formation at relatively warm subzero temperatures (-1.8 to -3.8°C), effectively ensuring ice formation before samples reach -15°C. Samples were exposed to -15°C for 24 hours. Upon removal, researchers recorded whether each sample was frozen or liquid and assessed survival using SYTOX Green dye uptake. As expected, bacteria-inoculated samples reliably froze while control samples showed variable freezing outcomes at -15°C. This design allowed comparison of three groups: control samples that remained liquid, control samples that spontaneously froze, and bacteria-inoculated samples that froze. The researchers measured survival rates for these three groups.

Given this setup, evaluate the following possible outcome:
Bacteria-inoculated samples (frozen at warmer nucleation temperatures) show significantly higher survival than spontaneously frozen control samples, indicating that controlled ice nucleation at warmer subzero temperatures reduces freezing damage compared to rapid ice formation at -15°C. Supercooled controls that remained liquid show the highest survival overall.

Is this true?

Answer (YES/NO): NO